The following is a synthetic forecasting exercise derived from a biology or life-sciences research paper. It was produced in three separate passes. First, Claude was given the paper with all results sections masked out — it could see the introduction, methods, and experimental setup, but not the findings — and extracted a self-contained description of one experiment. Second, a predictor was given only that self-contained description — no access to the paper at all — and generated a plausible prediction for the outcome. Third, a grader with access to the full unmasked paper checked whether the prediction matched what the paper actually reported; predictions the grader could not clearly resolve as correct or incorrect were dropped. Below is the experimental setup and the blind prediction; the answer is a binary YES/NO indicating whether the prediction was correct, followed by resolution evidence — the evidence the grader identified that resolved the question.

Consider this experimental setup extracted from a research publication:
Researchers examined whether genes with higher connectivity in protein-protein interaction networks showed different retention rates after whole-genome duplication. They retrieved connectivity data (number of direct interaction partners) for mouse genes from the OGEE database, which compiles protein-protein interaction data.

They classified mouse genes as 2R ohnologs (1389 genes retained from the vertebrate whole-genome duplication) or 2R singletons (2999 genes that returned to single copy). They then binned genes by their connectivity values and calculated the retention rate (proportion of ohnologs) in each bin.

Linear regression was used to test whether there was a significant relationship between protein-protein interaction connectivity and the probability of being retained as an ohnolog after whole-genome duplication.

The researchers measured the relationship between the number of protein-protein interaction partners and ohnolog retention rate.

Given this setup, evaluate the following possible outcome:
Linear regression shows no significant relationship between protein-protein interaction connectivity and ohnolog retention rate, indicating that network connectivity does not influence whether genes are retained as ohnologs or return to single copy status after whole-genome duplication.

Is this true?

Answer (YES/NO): NO